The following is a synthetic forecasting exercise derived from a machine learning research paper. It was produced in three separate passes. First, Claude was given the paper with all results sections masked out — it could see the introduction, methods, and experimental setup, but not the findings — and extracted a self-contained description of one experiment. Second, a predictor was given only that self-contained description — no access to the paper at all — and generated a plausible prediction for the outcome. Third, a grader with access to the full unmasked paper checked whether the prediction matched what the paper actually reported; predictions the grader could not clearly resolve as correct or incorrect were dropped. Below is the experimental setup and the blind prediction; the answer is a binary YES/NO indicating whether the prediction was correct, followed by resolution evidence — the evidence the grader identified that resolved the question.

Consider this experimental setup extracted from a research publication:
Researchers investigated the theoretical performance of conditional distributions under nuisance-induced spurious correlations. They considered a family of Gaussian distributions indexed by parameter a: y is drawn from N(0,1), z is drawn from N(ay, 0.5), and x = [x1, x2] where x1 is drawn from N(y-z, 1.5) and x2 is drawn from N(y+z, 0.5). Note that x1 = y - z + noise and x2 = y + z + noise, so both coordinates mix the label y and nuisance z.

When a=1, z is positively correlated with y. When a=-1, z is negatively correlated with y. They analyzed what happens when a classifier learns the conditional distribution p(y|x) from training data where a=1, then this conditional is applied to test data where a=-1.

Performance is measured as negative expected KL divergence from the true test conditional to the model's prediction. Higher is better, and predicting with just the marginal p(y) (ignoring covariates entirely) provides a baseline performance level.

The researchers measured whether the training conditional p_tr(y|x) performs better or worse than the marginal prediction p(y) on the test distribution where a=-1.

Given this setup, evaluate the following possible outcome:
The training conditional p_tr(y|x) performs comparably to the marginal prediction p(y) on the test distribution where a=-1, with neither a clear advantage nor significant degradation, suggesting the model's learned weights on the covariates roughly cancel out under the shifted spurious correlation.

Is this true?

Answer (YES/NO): NO